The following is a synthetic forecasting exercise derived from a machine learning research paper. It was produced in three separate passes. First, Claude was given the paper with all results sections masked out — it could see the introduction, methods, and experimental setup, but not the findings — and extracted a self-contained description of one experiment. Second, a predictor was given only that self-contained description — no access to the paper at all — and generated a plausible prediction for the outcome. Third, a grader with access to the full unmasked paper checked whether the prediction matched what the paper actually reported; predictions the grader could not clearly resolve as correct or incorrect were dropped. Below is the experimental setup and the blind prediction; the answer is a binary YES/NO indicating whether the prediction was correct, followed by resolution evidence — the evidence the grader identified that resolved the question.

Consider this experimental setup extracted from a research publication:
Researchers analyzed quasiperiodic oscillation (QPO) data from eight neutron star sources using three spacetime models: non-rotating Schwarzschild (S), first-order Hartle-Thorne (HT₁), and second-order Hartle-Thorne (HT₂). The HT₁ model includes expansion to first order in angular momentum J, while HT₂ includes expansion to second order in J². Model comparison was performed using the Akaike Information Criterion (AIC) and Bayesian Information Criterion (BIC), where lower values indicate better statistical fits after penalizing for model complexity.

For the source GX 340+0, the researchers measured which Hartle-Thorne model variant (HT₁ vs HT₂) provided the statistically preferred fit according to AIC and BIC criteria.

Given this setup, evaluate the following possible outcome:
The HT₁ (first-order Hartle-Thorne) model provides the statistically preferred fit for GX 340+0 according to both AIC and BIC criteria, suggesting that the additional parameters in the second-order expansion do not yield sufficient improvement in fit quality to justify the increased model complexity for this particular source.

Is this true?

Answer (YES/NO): NO